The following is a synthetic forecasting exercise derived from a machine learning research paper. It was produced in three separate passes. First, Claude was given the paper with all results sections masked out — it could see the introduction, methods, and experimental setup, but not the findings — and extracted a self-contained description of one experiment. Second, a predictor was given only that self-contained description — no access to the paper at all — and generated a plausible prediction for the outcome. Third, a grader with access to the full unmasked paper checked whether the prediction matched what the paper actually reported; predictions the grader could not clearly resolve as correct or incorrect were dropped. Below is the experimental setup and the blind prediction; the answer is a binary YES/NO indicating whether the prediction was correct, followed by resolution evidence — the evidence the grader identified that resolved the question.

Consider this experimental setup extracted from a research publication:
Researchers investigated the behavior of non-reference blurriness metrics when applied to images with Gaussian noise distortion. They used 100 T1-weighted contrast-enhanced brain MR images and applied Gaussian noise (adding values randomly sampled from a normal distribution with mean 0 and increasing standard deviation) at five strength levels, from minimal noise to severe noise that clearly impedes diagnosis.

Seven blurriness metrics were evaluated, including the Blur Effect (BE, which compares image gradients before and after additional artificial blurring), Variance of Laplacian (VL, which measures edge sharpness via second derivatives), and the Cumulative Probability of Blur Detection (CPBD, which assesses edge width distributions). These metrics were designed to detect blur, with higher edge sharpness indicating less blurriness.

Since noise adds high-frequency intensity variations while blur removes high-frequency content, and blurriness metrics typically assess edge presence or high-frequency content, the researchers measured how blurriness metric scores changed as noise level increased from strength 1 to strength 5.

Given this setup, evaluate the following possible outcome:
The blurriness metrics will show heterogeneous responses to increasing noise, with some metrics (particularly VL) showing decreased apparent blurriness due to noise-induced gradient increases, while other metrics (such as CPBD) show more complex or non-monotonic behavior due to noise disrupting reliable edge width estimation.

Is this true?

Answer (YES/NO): NO